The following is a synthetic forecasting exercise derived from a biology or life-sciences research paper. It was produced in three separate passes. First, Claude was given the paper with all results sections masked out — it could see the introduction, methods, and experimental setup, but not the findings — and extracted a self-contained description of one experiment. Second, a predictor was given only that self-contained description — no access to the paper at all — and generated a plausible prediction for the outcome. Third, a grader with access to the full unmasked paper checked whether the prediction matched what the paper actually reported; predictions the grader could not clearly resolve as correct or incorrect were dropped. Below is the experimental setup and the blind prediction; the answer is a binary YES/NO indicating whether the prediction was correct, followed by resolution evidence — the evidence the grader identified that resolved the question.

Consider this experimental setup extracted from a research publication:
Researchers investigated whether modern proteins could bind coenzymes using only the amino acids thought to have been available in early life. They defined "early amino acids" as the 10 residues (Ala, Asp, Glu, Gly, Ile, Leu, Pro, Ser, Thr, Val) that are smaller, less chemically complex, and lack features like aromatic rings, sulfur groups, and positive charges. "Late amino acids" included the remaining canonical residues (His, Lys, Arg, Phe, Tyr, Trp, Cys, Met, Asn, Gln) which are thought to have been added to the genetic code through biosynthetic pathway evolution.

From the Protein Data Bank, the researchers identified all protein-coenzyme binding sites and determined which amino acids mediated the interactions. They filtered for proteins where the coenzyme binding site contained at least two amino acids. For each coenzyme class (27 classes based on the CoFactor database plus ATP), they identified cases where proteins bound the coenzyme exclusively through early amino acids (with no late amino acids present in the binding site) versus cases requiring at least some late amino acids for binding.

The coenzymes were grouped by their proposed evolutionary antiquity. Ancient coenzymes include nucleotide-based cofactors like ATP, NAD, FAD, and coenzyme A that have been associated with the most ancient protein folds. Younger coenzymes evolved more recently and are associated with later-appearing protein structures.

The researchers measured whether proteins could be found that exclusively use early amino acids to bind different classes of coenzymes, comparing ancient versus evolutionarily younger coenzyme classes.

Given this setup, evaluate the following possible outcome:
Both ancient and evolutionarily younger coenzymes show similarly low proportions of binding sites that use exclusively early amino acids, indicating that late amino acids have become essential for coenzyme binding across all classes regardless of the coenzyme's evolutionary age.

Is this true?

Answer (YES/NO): NO